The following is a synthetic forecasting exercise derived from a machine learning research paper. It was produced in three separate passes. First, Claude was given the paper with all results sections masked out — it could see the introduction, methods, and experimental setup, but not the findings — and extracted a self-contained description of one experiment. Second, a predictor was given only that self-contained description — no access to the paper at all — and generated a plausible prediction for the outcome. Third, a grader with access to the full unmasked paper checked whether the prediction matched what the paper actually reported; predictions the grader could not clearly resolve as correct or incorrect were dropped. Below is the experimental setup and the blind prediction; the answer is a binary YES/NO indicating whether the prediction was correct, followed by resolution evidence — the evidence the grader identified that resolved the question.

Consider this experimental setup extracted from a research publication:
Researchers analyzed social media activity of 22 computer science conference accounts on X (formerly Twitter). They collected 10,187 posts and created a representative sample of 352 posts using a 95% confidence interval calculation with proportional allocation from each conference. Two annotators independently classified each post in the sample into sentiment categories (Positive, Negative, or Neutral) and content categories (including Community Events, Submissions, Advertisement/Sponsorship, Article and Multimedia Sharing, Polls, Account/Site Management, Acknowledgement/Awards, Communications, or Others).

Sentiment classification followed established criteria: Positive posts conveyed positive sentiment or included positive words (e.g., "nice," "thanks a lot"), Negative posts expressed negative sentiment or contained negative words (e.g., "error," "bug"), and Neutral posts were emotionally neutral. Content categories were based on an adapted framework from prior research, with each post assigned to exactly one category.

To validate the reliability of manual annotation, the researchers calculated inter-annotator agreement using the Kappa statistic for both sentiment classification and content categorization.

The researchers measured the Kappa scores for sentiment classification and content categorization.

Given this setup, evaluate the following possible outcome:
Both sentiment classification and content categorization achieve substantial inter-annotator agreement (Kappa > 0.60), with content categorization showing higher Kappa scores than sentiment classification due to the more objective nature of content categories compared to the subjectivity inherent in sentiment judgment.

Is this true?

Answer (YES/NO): YES